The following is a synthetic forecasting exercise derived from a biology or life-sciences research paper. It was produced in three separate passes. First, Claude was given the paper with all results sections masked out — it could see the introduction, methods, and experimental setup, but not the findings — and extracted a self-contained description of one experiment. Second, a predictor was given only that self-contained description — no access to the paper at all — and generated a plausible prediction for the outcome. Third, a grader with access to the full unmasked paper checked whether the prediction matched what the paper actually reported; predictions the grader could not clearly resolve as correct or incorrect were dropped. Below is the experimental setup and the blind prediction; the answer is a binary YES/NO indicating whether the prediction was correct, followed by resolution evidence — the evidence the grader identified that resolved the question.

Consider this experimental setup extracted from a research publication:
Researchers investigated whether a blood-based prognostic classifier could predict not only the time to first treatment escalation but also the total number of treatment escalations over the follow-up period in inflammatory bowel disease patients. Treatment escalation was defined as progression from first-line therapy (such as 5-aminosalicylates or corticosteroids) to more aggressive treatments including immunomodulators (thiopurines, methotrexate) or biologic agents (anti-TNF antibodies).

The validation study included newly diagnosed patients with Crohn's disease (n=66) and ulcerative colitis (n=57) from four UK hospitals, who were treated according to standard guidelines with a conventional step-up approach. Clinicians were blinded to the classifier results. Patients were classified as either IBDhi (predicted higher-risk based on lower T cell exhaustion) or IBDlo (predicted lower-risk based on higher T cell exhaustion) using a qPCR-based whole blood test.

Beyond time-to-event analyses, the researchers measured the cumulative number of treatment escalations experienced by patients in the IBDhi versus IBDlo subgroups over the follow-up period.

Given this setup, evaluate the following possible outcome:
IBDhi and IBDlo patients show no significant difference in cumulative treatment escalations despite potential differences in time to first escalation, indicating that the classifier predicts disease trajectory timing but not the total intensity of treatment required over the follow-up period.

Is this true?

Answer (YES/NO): NO